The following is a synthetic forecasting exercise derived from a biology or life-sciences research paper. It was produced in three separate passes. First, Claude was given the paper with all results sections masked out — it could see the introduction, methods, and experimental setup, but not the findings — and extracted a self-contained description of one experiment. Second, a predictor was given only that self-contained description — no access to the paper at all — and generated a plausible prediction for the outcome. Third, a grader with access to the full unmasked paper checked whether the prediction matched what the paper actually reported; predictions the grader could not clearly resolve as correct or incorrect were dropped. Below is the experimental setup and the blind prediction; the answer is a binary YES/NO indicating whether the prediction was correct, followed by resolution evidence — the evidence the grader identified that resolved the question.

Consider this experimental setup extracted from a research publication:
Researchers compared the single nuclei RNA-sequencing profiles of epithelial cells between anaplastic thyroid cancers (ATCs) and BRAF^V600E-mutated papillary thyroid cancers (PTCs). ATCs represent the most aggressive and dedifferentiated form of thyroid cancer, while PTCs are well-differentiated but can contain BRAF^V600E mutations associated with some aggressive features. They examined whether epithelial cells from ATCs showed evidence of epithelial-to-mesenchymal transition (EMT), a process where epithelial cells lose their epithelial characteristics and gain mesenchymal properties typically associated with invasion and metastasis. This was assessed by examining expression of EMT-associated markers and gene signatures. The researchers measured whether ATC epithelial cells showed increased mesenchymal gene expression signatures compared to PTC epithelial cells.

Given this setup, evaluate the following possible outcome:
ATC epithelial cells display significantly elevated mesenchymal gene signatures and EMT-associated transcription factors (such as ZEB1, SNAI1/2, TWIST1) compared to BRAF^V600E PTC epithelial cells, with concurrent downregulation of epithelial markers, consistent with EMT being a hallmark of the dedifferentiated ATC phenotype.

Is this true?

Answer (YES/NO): YES